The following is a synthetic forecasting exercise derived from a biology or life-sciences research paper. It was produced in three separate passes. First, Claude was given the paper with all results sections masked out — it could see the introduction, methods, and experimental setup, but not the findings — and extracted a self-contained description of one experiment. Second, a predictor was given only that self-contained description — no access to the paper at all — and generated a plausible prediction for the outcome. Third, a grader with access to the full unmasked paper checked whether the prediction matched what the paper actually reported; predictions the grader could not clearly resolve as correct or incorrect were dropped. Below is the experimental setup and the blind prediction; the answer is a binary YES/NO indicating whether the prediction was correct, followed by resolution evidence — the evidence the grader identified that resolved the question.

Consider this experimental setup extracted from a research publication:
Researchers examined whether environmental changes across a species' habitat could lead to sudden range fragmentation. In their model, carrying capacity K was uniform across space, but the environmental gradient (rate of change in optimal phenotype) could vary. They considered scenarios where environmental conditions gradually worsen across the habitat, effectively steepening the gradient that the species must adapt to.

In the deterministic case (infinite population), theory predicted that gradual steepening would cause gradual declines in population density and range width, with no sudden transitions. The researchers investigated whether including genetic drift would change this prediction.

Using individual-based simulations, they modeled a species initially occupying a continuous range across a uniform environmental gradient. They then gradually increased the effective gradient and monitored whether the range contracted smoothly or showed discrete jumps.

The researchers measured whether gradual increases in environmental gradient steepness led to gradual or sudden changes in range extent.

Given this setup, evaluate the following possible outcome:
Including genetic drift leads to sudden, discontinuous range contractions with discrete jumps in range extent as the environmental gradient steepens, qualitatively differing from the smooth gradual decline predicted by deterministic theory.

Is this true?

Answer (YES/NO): YES